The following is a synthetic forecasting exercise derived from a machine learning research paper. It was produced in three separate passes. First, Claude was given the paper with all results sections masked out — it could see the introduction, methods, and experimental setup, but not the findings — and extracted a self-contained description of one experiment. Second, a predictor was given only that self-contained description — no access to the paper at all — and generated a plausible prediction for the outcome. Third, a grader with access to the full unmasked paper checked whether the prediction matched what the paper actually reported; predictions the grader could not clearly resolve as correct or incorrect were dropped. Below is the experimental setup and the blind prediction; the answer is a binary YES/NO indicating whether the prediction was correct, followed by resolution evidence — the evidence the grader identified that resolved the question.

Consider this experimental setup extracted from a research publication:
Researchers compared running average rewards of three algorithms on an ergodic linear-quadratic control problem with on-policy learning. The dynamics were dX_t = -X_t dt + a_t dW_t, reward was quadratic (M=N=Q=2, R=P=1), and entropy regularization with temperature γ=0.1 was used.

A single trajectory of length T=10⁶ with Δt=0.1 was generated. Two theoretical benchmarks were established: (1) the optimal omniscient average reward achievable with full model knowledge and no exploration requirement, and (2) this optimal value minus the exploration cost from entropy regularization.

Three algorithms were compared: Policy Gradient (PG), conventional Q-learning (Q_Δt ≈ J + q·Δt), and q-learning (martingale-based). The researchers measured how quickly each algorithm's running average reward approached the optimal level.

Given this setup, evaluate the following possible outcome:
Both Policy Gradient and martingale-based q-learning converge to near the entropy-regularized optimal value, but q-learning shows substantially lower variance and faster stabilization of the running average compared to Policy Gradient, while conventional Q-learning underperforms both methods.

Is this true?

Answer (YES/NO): NO